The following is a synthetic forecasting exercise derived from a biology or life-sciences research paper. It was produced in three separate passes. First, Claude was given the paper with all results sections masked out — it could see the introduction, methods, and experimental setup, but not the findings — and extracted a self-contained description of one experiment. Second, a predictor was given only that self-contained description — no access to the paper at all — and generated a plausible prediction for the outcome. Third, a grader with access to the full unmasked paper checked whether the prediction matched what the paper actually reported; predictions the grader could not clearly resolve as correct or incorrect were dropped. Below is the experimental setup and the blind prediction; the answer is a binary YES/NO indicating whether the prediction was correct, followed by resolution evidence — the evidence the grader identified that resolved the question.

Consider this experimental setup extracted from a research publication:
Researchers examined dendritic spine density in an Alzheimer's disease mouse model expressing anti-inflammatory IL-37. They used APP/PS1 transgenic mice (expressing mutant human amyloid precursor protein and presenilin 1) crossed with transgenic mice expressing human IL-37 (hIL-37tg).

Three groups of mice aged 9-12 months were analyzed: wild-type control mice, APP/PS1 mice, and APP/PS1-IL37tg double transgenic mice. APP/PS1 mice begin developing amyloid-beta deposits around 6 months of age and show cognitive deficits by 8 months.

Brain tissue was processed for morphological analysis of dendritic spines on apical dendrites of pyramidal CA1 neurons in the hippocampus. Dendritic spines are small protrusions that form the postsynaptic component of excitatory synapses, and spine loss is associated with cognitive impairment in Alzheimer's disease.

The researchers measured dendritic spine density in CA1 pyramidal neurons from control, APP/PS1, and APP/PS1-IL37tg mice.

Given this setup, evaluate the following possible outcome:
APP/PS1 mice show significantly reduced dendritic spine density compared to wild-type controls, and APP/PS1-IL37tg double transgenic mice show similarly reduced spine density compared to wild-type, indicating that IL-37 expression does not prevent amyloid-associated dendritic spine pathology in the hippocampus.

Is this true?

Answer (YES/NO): NO